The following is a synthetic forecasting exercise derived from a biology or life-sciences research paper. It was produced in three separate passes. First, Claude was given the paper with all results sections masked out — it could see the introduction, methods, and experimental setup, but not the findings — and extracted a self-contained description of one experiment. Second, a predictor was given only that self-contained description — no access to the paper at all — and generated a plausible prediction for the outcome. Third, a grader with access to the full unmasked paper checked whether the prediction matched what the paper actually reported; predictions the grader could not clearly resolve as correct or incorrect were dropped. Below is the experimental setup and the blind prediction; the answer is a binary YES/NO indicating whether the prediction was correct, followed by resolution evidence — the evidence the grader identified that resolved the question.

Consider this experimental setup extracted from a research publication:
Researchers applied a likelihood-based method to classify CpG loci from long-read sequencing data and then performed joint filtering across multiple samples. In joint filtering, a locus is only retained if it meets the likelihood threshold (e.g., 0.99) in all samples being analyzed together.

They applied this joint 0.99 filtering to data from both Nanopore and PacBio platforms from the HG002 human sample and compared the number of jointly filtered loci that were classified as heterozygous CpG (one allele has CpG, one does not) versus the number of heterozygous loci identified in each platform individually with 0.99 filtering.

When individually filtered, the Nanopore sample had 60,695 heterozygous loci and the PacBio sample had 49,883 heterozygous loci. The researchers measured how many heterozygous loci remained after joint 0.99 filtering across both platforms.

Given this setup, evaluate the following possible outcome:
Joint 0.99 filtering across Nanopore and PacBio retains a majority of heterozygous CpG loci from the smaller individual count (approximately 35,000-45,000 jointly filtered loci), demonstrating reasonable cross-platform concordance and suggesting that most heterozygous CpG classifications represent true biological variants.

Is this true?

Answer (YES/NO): NO